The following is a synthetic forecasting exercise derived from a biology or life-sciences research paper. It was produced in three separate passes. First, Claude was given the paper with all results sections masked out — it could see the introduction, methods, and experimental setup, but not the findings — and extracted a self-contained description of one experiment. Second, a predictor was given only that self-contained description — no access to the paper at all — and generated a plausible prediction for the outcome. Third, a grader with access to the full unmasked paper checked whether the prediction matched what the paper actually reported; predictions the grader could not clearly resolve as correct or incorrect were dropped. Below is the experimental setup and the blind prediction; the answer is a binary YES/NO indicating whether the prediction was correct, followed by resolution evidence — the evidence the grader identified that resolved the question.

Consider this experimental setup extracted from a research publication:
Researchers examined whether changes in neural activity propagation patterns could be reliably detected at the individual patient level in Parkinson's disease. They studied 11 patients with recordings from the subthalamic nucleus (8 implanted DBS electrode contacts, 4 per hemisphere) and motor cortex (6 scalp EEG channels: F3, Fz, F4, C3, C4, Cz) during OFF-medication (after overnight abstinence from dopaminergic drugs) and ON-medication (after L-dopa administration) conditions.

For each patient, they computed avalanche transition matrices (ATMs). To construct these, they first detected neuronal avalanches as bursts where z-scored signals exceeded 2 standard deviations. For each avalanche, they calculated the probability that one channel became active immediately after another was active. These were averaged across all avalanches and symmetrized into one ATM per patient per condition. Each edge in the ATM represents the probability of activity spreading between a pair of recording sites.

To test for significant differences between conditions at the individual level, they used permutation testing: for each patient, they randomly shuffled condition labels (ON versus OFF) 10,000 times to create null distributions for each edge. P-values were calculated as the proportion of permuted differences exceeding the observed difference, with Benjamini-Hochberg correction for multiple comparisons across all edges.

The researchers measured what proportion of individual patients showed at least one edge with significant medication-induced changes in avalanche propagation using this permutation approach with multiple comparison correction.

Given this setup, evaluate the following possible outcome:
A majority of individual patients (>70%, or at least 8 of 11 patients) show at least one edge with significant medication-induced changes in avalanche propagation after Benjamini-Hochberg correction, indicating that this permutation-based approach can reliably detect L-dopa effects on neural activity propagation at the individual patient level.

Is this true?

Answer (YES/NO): YES